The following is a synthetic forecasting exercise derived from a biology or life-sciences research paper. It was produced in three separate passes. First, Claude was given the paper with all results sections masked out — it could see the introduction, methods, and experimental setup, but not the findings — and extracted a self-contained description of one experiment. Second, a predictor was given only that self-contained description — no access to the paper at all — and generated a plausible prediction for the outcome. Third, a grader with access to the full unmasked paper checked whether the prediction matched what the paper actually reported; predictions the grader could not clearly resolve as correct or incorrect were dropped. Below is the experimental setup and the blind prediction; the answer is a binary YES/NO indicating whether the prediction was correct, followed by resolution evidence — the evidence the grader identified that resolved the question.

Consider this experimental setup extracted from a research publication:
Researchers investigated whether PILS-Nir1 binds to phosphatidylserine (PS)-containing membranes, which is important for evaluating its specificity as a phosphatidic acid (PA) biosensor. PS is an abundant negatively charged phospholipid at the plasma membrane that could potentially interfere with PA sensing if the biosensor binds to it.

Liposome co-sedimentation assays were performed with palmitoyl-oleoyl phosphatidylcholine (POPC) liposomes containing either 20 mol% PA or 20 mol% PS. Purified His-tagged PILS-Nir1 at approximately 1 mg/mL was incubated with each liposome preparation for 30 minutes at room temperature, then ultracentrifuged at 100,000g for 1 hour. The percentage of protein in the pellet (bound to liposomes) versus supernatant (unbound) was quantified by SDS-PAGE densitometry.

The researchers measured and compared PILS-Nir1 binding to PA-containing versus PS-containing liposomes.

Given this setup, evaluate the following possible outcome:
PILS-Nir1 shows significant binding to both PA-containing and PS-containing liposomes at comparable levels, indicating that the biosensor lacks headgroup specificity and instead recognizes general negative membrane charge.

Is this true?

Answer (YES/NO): NO